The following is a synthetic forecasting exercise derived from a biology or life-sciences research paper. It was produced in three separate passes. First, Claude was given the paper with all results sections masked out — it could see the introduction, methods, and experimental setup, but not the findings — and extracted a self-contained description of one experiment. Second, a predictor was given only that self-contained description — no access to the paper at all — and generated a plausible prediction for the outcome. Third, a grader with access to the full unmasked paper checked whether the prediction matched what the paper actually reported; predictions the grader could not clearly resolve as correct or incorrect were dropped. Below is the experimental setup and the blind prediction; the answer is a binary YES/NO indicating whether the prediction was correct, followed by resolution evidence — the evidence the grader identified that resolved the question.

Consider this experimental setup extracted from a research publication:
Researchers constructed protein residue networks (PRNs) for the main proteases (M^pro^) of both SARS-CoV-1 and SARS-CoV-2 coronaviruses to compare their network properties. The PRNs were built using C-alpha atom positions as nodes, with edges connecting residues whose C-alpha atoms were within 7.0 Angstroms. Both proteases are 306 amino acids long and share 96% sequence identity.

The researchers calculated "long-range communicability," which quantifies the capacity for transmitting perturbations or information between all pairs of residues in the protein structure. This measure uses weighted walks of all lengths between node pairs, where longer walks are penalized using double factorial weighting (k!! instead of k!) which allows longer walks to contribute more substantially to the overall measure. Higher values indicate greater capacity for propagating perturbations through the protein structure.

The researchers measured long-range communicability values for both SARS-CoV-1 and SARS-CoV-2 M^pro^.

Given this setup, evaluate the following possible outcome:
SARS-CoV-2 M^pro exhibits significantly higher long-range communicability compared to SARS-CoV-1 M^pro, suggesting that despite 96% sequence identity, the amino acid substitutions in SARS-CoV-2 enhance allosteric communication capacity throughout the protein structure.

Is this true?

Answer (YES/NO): YES